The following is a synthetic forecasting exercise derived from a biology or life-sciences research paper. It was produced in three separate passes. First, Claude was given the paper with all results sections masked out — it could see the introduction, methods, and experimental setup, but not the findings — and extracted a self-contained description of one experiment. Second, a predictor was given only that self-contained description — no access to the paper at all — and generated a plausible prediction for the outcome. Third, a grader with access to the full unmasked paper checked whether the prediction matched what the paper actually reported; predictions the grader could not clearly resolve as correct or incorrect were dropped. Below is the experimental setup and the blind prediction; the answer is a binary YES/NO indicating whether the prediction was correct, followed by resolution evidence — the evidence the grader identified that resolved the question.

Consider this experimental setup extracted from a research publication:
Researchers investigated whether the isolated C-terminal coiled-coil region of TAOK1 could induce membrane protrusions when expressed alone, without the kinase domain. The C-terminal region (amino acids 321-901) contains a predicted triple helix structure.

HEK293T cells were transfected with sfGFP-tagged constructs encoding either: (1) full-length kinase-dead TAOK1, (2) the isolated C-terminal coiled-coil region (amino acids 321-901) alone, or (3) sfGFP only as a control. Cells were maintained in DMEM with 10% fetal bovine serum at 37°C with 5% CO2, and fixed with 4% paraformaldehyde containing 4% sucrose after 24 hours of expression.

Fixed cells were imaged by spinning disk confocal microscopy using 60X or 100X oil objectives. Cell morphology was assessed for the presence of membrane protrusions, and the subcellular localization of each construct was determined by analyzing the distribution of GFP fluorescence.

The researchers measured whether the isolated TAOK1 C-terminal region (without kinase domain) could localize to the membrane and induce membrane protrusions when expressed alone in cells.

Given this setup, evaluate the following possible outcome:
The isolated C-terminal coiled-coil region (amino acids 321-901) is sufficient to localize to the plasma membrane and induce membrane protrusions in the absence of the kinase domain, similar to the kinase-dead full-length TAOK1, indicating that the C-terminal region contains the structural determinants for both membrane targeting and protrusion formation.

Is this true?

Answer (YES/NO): YES